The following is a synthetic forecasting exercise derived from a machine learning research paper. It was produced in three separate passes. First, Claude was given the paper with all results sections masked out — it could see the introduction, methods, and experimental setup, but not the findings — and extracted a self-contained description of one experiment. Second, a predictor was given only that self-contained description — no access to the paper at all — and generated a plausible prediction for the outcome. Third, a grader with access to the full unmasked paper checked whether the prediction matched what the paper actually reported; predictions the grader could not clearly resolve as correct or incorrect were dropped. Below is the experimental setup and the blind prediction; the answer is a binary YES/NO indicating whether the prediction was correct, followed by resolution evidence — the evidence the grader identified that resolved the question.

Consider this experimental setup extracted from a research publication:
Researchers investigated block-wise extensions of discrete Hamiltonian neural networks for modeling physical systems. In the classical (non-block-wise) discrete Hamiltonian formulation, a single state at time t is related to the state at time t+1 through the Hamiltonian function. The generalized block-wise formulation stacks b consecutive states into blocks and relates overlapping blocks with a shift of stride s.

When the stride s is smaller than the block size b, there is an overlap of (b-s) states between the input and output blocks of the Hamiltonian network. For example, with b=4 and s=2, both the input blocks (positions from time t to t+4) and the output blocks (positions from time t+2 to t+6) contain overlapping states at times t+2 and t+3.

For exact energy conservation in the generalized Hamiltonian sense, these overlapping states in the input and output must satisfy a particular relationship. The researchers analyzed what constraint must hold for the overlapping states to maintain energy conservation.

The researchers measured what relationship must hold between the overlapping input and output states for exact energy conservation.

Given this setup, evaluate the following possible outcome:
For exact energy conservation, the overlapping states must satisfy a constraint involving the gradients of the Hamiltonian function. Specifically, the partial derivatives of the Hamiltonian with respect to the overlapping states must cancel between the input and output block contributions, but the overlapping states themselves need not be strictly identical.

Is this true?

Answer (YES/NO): NO